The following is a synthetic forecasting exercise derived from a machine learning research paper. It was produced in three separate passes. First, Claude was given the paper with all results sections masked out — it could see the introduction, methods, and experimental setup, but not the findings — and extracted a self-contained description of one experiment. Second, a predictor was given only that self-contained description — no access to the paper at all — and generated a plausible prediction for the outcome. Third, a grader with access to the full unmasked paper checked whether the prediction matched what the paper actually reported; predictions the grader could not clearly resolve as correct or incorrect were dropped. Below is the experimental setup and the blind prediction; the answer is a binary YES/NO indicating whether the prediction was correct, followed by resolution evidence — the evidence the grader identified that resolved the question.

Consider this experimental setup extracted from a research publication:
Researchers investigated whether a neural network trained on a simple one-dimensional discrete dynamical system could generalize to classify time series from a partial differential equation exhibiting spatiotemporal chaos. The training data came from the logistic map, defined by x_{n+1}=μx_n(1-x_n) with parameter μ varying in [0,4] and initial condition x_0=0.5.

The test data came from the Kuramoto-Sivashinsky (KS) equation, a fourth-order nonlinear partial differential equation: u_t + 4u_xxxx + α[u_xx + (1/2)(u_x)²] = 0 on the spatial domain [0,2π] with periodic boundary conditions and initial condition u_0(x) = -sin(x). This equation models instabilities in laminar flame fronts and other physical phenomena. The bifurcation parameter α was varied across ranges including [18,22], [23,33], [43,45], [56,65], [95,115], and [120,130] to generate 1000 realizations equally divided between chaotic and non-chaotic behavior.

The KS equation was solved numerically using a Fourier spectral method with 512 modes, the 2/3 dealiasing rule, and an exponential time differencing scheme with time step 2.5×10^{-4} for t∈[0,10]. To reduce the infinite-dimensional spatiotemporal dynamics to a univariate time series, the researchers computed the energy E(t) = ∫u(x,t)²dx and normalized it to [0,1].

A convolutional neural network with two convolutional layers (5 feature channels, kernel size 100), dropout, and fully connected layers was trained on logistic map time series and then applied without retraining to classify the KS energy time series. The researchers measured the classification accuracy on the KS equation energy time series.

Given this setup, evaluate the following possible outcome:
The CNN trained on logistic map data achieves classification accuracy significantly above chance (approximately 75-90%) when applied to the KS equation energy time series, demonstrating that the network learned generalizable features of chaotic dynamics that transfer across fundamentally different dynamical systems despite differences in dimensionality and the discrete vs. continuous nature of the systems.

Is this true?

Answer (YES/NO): NO